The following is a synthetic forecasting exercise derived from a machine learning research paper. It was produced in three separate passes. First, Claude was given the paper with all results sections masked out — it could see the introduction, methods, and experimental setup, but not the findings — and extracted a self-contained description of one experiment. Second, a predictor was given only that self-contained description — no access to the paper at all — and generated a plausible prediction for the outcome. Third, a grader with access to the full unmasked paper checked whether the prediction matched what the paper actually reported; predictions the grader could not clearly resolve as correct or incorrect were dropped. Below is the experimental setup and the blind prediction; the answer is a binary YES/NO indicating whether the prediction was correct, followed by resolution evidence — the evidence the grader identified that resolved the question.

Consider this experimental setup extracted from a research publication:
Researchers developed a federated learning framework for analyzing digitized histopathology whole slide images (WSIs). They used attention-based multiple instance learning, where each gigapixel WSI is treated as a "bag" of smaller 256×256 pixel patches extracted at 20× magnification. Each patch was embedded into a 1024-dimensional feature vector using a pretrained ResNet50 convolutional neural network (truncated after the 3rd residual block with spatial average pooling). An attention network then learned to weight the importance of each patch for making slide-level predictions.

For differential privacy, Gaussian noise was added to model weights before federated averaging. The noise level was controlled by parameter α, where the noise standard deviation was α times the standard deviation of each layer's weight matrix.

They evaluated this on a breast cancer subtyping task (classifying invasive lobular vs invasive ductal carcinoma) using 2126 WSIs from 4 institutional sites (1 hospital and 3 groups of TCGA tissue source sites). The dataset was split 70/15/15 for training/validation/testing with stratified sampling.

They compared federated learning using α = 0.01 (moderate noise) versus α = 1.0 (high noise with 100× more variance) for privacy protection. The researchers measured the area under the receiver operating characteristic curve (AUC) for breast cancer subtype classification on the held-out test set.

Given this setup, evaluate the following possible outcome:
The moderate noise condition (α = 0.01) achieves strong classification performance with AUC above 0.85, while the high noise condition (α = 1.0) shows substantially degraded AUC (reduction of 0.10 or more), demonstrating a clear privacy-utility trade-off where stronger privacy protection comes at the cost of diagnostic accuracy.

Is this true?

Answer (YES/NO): YES